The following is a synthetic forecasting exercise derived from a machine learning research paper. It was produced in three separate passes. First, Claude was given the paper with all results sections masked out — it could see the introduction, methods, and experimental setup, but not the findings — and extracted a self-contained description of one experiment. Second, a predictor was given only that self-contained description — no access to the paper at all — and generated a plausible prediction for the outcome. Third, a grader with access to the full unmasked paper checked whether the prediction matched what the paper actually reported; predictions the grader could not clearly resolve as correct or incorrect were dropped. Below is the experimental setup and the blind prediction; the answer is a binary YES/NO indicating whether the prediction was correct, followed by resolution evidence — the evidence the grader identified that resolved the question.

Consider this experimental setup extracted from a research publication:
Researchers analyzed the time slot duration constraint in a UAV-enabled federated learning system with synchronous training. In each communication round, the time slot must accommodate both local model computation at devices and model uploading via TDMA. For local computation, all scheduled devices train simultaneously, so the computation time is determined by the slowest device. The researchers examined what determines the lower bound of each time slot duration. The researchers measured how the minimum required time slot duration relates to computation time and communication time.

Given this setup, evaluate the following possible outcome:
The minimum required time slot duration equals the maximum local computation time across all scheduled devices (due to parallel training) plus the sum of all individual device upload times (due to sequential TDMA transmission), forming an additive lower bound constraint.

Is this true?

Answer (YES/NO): YES